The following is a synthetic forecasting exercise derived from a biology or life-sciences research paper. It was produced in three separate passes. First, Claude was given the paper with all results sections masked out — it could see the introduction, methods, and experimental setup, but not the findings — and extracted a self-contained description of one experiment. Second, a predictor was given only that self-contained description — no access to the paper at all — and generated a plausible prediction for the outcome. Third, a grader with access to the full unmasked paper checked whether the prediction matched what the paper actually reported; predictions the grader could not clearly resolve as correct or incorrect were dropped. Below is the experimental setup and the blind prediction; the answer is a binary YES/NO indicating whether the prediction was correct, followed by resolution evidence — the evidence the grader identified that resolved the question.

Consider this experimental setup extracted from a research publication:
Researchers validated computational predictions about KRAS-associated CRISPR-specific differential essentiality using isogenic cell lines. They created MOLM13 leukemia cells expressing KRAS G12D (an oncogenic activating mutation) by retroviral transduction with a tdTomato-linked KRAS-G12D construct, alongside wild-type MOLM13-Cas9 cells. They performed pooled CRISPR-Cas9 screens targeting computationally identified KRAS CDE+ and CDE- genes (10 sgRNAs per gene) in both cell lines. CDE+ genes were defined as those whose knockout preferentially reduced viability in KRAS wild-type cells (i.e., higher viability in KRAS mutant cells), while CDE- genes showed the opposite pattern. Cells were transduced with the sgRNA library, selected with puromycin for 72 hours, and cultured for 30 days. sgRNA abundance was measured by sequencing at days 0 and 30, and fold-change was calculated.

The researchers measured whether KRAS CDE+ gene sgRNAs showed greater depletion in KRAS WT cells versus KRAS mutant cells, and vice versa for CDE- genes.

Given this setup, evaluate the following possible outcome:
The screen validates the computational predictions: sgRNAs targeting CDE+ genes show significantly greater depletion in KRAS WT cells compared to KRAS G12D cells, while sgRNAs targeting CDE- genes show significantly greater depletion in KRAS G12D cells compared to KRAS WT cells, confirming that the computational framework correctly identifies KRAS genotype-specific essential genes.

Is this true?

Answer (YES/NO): YES